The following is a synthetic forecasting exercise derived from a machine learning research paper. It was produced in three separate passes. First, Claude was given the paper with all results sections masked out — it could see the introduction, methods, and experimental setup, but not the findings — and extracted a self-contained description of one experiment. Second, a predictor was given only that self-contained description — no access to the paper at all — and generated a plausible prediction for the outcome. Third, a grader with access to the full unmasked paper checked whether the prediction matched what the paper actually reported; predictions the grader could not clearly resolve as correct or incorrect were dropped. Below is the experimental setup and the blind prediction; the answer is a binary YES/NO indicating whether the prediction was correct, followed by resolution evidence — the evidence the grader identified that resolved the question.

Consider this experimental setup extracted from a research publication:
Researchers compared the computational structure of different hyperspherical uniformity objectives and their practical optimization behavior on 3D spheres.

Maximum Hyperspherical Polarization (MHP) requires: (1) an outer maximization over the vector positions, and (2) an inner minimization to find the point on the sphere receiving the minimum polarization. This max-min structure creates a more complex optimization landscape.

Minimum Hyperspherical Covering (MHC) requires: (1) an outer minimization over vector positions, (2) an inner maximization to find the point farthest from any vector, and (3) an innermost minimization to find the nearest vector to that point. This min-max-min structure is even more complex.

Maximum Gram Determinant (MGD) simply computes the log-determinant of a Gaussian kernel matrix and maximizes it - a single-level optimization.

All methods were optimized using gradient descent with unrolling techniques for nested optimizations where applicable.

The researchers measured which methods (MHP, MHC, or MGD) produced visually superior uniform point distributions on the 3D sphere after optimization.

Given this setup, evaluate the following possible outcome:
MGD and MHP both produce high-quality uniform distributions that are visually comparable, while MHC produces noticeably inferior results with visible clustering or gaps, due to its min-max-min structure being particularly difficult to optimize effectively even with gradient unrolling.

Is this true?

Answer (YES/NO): NO